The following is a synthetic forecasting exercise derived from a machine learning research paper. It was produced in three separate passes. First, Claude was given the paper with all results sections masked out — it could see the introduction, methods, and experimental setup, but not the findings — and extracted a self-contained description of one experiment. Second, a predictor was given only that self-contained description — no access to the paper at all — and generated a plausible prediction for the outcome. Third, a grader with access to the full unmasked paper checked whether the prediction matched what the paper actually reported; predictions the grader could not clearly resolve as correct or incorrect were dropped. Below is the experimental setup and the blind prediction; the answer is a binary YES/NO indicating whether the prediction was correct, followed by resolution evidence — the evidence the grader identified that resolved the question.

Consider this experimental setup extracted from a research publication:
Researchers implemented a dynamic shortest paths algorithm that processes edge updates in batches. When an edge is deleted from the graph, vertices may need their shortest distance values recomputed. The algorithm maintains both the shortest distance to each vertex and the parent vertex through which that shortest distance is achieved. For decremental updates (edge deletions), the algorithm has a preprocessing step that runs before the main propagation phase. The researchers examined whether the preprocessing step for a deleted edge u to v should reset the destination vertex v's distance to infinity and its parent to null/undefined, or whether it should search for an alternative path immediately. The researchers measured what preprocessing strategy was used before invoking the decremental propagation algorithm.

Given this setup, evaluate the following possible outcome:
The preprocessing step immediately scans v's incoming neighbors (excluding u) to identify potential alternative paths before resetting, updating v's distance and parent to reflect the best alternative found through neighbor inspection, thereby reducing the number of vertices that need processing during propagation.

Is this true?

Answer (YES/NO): NO